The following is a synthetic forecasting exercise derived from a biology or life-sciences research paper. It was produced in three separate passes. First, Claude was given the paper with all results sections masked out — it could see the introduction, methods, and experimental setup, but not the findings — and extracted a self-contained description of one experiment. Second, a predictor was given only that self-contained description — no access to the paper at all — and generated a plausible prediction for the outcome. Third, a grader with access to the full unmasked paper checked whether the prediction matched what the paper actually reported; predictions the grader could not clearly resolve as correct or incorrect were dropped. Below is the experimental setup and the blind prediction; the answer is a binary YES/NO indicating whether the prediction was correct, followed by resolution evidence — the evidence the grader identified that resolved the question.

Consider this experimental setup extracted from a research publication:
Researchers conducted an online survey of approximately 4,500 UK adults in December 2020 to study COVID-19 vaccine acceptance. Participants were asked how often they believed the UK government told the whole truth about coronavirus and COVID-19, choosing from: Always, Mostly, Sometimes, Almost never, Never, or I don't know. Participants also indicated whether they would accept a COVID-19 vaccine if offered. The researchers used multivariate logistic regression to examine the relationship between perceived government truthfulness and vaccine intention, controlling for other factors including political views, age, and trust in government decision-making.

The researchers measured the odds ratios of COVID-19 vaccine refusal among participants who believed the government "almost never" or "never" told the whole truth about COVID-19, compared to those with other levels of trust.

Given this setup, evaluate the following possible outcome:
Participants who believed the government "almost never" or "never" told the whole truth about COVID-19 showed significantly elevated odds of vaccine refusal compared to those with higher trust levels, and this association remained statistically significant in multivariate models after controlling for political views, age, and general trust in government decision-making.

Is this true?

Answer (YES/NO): YES